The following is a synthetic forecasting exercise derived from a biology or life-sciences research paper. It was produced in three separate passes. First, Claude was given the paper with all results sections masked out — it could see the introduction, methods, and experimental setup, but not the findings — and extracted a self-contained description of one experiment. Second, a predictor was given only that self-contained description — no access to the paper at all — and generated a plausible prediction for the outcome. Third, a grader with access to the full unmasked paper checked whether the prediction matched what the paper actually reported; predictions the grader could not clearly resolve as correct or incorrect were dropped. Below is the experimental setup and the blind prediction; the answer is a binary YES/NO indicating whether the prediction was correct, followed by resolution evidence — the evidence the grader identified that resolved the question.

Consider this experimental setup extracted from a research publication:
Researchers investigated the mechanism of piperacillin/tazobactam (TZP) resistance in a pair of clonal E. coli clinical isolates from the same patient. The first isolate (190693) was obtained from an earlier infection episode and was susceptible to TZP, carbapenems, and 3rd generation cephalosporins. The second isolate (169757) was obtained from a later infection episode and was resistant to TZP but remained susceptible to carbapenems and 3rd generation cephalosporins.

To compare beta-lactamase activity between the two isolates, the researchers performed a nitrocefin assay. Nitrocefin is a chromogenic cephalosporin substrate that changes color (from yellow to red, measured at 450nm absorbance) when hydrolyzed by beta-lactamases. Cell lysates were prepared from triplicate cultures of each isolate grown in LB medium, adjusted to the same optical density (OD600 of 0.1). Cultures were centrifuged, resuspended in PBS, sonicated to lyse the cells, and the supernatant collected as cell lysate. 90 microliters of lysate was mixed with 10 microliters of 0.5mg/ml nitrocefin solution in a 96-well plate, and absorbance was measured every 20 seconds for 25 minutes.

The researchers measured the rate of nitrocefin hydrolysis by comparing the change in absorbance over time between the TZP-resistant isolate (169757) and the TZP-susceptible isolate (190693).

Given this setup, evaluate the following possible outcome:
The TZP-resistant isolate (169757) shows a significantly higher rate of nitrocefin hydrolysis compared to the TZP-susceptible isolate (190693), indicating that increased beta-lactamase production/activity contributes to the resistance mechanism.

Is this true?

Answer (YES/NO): YES